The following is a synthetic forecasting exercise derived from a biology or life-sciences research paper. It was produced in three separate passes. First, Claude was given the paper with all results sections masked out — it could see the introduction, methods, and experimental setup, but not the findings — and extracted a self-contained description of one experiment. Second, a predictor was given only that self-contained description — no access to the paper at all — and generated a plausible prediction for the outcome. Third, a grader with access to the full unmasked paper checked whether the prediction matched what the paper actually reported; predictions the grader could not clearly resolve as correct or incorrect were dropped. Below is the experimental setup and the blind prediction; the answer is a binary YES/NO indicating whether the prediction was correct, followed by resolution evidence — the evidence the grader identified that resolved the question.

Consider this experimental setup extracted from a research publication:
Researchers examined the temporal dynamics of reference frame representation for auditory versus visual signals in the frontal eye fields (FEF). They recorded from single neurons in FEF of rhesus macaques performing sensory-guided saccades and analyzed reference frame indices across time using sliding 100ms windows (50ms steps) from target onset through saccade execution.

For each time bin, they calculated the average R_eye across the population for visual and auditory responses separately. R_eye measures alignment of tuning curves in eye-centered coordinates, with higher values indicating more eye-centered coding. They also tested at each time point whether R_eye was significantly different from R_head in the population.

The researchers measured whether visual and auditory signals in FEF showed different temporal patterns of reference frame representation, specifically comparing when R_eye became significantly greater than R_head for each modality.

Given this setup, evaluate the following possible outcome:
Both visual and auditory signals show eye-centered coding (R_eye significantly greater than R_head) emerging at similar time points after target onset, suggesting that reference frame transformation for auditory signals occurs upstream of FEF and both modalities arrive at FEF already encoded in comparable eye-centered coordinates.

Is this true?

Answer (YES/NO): NO